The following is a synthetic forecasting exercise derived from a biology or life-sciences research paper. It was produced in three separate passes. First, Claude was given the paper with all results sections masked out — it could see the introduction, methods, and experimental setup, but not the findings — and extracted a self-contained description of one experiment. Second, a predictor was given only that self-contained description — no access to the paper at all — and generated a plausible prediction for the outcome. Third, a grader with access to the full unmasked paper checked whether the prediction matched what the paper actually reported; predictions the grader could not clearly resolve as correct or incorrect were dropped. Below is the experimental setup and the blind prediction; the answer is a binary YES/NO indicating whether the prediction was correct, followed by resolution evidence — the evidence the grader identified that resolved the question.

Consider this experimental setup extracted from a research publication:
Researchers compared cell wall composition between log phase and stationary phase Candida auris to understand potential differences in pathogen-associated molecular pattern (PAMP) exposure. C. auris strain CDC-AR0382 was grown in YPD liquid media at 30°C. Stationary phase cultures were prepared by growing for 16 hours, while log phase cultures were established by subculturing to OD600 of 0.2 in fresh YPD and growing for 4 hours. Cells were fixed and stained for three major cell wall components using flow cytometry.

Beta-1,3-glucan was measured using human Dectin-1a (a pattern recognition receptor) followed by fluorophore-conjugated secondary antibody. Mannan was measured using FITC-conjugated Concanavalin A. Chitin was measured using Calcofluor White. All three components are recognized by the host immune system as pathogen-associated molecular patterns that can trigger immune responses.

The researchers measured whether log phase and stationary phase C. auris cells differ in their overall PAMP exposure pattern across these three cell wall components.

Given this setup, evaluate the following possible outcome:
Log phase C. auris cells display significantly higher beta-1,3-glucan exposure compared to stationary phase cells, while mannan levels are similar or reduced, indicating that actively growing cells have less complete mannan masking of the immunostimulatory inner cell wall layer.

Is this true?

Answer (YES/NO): NO